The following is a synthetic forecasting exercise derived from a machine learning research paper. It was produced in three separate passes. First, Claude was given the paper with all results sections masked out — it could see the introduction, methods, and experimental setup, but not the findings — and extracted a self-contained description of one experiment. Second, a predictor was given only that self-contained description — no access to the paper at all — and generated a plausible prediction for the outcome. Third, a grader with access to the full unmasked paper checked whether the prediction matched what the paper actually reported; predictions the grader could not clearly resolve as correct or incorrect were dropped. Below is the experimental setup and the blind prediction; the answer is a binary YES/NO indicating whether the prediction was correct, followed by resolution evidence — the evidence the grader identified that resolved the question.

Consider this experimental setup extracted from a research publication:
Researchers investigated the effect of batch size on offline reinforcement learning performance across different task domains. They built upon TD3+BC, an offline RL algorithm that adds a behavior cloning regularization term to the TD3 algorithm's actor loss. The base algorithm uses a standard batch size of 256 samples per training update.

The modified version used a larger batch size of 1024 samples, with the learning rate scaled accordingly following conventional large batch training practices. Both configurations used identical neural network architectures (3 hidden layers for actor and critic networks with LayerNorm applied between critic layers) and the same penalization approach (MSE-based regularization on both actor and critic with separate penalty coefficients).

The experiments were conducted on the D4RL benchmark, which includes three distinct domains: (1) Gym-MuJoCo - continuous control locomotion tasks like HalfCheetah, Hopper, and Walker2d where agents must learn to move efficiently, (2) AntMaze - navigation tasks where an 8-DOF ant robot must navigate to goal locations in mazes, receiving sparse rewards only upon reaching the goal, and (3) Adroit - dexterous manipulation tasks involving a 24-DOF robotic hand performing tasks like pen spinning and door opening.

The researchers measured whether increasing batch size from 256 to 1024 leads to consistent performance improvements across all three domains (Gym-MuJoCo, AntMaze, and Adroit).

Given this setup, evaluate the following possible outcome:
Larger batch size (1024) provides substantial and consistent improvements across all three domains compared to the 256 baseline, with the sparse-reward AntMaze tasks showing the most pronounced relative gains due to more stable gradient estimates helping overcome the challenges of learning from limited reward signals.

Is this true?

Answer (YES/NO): NO